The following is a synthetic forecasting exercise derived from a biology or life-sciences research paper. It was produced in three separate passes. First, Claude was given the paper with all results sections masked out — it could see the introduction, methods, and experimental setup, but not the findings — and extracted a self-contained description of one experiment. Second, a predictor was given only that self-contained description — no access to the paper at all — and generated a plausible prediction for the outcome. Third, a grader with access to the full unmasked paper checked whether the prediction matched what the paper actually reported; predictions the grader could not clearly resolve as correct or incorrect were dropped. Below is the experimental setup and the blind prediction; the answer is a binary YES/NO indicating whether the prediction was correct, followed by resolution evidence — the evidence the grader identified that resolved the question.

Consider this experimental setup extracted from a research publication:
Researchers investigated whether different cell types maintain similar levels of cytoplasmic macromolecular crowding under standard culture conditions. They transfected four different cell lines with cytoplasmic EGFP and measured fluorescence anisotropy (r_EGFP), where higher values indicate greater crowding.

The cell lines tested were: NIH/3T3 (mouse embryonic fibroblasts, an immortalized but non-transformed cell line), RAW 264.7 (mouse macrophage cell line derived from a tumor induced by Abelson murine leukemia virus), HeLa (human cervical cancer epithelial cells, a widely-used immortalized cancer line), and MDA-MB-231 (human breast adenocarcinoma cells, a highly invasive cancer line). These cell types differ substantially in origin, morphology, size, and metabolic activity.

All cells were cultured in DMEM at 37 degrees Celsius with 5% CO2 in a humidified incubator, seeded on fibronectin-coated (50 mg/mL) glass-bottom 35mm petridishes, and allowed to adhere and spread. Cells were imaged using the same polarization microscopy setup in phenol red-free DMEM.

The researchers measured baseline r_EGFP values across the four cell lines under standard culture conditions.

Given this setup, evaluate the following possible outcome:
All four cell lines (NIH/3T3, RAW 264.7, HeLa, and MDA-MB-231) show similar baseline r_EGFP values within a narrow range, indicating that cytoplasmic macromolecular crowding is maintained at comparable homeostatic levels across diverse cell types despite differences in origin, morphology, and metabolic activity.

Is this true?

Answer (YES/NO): NO